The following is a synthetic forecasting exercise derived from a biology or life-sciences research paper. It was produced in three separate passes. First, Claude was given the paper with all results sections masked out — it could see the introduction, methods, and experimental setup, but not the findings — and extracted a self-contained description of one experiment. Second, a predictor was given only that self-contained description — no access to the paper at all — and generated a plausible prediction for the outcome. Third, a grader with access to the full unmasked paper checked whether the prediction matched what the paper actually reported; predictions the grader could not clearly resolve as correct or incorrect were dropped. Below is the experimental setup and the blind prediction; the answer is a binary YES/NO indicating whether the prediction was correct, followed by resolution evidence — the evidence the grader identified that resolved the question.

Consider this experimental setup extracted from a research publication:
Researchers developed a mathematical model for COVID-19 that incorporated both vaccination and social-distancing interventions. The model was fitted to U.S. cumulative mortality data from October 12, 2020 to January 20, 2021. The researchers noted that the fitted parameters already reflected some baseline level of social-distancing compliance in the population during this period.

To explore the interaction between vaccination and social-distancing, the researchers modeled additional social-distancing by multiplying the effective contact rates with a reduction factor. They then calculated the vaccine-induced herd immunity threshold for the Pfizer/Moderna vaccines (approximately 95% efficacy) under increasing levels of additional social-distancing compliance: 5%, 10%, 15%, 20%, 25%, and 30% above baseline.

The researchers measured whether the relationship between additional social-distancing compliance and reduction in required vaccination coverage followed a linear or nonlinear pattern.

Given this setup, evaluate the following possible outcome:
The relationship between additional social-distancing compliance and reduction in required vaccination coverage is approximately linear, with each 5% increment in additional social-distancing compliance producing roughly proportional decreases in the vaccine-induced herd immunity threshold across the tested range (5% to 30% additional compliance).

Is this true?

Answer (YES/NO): NO